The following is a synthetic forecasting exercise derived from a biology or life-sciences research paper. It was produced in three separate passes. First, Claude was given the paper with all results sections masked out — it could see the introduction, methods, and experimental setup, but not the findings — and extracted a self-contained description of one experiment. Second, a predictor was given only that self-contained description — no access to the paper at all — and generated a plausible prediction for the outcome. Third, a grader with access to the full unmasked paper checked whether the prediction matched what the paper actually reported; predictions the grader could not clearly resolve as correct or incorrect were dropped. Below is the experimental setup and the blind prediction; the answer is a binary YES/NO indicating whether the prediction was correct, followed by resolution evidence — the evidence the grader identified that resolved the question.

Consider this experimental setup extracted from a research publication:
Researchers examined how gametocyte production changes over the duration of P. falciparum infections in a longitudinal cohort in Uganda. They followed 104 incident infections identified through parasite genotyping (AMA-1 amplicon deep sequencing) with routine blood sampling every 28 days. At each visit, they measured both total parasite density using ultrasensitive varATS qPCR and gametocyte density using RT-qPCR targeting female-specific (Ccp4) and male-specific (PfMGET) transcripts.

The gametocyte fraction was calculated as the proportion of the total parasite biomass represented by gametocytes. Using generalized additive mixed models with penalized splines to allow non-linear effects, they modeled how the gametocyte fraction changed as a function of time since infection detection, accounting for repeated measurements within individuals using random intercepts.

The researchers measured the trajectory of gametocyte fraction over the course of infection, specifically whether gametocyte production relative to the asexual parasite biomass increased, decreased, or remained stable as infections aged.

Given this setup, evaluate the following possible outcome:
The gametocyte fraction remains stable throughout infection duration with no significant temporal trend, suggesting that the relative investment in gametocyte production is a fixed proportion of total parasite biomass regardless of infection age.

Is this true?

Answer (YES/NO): NO